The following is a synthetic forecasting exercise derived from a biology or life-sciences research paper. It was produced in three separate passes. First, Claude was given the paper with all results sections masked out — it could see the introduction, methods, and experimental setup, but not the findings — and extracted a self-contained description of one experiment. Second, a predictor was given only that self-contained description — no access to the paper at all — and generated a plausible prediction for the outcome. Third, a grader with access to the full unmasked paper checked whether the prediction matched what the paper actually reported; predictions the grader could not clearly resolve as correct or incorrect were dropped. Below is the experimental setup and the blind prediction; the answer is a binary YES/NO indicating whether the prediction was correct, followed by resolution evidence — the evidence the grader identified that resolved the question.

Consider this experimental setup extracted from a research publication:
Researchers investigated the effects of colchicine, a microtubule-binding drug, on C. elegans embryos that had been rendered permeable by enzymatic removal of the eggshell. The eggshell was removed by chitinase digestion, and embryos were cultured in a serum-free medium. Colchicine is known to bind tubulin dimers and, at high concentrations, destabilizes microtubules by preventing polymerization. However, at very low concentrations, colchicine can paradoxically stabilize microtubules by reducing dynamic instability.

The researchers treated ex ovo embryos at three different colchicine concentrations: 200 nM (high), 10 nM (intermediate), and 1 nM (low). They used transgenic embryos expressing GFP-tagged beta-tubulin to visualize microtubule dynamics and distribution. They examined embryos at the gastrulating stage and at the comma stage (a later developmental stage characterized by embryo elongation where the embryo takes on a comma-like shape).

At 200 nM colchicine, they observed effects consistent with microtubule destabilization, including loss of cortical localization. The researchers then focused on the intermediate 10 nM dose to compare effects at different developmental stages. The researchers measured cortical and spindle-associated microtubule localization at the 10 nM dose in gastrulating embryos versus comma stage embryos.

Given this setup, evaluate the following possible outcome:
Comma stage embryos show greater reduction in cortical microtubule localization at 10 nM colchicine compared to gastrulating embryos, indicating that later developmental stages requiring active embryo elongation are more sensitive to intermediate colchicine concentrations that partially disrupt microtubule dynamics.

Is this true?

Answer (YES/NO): NO